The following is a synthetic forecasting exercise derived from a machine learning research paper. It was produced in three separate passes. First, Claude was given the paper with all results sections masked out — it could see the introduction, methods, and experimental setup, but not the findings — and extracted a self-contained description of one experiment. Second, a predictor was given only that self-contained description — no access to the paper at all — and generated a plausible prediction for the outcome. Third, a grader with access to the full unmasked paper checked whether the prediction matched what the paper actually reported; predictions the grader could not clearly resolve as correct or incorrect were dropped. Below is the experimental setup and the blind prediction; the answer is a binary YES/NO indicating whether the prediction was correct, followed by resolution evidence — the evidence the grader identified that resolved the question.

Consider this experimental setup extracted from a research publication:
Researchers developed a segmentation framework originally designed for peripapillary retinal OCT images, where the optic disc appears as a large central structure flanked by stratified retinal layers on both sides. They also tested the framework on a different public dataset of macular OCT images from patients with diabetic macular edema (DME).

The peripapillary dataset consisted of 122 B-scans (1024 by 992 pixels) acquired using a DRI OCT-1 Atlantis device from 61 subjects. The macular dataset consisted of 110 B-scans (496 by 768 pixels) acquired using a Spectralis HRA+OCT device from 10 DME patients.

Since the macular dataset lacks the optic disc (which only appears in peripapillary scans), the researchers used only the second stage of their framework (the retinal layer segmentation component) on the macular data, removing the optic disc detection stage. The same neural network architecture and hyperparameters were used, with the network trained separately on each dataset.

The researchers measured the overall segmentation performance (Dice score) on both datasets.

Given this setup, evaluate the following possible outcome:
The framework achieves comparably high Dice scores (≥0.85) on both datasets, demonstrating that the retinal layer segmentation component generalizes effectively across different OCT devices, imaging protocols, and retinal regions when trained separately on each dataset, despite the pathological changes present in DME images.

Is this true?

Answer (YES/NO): NO